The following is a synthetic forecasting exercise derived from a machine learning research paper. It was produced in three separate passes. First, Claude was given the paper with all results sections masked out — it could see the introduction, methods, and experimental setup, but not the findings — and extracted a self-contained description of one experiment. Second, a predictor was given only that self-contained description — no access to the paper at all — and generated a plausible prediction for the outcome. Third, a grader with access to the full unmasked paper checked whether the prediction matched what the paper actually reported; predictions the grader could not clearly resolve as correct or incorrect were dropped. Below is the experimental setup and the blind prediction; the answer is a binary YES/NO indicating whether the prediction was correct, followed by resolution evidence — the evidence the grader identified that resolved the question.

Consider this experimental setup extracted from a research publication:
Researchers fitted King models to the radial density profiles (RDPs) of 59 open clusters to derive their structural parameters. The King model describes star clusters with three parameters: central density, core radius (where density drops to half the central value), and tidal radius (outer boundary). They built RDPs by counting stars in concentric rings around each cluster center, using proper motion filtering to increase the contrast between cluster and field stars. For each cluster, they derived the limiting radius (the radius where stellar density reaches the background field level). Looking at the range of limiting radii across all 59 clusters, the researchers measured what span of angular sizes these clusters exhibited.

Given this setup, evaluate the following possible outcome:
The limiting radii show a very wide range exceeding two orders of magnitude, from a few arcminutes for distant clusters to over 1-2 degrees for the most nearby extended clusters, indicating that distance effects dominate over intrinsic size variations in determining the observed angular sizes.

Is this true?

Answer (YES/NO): NO